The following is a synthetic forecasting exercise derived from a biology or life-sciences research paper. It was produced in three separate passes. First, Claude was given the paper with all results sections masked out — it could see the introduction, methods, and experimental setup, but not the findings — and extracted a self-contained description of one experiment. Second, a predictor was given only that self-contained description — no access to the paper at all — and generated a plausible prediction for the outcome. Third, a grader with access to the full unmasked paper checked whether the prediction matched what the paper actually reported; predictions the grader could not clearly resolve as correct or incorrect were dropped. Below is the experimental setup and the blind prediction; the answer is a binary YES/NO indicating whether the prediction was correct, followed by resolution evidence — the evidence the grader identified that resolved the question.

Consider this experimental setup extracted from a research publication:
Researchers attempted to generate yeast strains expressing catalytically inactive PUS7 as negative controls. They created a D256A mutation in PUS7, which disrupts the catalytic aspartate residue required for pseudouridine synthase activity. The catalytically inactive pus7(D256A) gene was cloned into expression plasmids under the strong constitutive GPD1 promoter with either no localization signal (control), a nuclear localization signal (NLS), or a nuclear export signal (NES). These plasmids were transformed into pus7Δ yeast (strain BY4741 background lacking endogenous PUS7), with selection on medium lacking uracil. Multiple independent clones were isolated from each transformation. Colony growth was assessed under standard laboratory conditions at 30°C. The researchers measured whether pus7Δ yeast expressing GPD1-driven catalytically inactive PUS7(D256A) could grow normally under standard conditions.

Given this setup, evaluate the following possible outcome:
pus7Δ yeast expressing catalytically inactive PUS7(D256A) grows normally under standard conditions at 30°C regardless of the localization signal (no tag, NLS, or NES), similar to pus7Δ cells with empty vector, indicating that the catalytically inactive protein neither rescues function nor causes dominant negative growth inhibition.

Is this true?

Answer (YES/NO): NO